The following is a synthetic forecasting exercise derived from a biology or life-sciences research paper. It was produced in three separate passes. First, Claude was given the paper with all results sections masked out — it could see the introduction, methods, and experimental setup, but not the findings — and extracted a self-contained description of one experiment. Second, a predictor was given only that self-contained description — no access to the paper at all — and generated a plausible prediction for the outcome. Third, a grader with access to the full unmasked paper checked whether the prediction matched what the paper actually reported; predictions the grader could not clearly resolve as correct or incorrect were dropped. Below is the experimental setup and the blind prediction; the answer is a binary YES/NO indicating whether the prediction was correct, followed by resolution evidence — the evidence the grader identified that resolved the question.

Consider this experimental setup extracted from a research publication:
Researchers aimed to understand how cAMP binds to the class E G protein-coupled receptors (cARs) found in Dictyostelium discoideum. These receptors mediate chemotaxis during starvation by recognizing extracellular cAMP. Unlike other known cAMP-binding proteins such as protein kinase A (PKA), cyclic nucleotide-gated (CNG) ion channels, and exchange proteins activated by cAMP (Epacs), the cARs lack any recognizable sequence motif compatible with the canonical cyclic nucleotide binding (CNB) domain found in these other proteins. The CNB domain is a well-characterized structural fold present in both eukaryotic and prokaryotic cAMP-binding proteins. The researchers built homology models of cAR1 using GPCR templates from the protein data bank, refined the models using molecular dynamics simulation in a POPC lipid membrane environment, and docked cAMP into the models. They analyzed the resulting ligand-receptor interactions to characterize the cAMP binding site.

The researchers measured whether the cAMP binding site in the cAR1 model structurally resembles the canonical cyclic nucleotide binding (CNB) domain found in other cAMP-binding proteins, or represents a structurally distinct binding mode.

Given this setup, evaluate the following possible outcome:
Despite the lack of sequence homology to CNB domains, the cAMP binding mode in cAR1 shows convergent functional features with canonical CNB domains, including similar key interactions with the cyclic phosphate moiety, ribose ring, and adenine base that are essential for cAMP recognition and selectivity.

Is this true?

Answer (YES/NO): YES